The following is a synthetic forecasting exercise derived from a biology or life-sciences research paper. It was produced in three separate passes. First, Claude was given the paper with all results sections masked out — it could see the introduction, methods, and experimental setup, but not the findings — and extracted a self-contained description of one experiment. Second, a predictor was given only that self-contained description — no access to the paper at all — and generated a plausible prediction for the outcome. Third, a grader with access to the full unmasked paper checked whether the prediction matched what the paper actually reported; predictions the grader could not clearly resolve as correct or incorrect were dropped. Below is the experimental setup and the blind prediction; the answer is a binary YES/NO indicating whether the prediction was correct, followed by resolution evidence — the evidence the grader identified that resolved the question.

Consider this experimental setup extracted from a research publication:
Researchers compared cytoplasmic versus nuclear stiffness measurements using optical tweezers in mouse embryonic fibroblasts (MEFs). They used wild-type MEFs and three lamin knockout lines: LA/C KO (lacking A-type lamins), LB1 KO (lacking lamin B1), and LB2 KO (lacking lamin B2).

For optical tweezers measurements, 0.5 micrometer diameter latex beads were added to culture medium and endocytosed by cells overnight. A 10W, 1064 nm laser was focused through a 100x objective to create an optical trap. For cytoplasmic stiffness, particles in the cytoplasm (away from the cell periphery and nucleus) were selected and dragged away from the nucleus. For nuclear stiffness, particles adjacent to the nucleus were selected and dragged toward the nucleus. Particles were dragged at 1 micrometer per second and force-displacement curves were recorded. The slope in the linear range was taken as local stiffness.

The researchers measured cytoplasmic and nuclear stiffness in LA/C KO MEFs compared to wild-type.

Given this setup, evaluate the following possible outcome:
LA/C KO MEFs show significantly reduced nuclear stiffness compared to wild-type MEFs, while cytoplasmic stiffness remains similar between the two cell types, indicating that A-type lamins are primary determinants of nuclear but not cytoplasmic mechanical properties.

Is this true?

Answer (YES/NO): NO